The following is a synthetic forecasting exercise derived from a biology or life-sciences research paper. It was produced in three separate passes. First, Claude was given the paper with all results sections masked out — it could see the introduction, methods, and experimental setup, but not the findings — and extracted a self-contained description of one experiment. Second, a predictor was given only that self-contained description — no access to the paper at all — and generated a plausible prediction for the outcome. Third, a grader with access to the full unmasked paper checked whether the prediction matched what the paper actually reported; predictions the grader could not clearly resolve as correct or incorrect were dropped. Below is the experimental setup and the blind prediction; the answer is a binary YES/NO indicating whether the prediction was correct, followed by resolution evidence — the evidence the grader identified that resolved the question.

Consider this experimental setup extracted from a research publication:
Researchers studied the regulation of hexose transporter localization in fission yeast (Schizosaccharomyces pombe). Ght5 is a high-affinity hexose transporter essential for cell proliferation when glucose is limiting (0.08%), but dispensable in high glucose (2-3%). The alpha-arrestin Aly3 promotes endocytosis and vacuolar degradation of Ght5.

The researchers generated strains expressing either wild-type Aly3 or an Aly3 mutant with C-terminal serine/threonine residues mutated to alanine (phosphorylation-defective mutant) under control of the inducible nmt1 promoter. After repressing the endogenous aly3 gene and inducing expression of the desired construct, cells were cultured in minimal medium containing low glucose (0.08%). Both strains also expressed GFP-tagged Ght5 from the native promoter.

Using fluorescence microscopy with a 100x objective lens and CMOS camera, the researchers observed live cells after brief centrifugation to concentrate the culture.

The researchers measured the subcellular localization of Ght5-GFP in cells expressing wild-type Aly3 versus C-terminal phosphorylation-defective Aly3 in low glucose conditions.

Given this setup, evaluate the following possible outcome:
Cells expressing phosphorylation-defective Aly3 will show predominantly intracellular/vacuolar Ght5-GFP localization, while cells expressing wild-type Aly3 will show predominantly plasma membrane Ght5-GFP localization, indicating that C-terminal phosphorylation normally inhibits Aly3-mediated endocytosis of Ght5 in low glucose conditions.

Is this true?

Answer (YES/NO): YES